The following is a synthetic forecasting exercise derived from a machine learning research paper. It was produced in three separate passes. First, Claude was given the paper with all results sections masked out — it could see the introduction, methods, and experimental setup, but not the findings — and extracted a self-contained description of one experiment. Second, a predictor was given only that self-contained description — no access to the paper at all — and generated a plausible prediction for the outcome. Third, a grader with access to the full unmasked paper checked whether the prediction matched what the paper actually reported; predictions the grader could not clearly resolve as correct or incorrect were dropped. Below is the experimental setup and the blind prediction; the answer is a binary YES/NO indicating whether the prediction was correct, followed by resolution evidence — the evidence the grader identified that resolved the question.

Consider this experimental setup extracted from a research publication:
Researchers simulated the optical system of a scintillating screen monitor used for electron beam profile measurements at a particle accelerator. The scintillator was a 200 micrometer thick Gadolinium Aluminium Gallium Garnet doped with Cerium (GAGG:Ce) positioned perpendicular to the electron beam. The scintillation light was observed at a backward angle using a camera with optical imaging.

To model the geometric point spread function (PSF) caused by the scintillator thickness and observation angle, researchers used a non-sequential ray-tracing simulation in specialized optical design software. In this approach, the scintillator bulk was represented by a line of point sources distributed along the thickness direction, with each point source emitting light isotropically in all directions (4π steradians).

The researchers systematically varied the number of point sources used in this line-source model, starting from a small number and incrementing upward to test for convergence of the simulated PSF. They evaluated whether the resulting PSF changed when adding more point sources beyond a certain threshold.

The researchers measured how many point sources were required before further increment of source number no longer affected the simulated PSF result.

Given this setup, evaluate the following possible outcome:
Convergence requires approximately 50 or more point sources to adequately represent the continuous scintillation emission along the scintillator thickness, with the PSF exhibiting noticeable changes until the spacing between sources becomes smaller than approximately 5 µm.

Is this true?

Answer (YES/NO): NO